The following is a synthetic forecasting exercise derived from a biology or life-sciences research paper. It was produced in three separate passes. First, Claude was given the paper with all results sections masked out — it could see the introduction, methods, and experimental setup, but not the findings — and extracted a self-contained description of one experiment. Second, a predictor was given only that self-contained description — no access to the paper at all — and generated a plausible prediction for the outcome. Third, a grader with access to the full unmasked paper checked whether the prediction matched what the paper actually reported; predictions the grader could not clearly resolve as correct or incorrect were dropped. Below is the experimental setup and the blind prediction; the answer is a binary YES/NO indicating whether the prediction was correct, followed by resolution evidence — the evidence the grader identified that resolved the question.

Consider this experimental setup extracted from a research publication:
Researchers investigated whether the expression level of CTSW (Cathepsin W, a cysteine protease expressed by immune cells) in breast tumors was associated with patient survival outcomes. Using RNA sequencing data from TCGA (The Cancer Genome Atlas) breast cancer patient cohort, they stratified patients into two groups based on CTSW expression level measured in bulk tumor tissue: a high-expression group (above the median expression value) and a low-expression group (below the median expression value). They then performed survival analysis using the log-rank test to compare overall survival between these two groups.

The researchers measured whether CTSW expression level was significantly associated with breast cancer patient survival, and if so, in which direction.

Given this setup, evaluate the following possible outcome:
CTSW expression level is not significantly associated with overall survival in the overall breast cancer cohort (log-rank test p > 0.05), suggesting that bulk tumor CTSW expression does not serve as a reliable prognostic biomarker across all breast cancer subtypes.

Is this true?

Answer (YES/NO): NO